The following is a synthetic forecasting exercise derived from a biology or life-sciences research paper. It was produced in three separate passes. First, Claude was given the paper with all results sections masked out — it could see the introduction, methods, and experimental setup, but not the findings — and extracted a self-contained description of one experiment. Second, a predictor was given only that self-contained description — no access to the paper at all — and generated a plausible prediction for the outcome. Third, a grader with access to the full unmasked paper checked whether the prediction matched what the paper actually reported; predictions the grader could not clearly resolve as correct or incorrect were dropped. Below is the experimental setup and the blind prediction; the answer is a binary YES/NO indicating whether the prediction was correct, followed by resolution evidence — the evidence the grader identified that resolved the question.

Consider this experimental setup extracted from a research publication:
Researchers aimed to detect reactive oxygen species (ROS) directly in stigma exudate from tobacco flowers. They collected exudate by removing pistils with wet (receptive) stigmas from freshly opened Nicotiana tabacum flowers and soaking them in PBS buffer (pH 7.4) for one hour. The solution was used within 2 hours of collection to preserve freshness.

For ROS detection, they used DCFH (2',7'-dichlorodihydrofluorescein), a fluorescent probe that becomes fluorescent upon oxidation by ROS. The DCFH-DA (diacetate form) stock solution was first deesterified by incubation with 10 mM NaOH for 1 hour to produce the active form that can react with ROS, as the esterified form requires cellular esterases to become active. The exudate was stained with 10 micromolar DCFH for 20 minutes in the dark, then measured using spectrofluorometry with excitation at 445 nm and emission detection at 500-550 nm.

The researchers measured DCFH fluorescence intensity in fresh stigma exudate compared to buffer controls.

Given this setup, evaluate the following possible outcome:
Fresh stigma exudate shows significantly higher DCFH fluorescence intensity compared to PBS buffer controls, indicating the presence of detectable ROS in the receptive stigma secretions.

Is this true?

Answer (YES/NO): YES